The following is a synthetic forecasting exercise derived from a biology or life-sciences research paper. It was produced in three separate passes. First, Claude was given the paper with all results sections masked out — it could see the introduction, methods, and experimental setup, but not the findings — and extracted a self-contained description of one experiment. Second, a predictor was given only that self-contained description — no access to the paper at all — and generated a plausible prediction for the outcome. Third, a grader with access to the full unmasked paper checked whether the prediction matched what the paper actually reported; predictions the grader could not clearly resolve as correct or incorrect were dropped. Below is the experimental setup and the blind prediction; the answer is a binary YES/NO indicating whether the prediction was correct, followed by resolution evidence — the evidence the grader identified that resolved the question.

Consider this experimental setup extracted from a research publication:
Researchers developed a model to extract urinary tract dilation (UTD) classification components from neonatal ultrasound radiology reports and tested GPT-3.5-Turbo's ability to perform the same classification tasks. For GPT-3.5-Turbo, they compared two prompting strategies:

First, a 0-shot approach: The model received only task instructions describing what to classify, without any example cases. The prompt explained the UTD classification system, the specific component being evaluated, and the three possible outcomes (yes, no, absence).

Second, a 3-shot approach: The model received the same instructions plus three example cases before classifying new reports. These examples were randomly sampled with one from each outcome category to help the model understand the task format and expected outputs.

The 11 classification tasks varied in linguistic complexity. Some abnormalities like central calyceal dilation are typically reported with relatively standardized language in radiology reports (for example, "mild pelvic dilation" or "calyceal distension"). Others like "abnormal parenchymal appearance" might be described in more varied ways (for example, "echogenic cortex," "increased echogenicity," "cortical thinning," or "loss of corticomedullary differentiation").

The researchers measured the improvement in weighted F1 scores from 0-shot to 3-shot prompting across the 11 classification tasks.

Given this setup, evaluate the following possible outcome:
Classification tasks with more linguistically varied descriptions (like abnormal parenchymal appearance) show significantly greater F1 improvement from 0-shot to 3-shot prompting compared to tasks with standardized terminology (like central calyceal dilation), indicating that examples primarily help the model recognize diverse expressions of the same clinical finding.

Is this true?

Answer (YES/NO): NO